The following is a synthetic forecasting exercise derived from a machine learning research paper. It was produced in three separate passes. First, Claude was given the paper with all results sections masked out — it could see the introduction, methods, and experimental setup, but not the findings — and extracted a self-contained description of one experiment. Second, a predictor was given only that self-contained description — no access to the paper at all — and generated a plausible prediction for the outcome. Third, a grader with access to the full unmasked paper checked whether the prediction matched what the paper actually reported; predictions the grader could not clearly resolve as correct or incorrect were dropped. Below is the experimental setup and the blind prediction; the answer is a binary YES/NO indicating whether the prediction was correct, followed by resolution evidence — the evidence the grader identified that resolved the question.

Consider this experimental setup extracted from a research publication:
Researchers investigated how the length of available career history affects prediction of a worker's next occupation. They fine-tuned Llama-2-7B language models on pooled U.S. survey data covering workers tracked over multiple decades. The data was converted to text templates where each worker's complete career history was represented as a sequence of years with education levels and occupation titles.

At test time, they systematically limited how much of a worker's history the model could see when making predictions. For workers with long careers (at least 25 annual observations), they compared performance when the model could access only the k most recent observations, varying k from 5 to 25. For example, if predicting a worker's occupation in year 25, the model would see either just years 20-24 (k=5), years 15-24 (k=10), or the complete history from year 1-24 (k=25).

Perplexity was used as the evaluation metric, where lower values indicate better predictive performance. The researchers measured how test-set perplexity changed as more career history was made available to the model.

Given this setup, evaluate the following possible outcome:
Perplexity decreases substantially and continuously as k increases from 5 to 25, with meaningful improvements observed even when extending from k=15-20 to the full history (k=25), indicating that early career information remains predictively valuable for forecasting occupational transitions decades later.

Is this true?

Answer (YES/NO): NO